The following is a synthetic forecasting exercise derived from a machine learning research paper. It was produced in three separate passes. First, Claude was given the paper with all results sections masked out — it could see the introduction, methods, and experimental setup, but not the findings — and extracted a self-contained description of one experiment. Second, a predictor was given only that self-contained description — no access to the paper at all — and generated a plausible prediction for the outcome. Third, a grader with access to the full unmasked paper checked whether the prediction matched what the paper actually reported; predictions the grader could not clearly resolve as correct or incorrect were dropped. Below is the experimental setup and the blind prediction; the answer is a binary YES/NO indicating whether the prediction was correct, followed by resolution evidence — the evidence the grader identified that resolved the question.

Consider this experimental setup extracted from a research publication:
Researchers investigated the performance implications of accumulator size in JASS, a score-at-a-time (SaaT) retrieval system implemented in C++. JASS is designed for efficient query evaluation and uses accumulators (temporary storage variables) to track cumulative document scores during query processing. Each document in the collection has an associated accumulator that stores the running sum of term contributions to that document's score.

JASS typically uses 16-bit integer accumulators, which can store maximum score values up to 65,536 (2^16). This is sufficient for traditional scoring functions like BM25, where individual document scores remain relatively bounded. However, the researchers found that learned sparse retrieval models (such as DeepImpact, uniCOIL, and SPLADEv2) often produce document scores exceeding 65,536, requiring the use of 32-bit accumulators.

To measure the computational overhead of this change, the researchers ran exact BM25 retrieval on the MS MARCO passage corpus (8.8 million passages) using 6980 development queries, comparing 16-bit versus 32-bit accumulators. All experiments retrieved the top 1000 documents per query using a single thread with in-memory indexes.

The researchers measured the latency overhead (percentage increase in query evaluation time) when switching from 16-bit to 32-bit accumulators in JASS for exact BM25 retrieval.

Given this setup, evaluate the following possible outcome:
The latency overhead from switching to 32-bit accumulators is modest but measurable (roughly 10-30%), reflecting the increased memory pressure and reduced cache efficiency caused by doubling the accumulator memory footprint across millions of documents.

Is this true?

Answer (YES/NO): NO